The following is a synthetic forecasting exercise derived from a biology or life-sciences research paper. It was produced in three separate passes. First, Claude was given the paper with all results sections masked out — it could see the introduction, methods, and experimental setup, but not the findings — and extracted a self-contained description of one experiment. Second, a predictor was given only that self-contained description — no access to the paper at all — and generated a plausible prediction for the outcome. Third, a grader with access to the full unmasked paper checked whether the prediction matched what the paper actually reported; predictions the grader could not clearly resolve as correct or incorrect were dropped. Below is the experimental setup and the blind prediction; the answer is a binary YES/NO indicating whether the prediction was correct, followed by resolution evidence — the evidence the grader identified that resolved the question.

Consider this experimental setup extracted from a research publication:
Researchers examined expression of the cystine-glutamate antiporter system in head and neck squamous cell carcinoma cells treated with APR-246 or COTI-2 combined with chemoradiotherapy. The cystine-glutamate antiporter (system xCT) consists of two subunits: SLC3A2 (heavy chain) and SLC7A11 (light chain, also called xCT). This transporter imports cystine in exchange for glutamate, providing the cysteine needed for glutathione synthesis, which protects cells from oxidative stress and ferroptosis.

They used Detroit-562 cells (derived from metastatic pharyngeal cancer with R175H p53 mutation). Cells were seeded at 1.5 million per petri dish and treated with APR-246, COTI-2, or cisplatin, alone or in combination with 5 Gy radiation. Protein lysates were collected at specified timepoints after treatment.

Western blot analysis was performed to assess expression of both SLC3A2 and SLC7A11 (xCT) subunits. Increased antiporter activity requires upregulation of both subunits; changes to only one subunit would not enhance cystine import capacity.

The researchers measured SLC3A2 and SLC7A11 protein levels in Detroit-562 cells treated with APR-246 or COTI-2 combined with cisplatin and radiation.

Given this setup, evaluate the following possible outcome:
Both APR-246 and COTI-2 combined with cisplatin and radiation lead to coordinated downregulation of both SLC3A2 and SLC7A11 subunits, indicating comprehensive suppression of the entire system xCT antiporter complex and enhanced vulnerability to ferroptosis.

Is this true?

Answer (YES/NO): NO